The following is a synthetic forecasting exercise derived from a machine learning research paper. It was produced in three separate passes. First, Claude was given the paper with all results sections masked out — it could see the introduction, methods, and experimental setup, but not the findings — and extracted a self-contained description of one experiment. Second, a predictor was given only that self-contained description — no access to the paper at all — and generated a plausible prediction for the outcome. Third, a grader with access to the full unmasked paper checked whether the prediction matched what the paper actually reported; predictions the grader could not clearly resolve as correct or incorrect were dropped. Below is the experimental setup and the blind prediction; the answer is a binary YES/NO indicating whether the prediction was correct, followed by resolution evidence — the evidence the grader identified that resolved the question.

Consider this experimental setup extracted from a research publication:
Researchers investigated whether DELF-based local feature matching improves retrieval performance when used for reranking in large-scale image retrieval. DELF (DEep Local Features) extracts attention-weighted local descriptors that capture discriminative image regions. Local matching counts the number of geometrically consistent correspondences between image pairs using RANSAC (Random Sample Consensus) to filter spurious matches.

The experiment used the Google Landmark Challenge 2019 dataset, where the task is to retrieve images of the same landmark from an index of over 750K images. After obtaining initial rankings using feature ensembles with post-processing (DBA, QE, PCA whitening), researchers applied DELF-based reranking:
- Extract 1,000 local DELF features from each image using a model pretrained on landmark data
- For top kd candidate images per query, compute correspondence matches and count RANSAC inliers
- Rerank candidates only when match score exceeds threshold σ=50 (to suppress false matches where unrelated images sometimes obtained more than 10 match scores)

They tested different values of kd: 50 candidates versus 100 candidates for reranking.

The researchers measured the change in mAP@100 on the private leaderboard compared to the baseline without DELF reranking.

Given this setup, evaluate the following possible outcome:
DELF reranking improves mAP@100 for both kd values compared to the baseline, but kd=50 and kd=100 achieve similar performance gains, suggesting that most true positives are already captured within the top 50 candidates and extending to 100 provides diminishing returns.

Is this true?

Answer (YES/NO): NO